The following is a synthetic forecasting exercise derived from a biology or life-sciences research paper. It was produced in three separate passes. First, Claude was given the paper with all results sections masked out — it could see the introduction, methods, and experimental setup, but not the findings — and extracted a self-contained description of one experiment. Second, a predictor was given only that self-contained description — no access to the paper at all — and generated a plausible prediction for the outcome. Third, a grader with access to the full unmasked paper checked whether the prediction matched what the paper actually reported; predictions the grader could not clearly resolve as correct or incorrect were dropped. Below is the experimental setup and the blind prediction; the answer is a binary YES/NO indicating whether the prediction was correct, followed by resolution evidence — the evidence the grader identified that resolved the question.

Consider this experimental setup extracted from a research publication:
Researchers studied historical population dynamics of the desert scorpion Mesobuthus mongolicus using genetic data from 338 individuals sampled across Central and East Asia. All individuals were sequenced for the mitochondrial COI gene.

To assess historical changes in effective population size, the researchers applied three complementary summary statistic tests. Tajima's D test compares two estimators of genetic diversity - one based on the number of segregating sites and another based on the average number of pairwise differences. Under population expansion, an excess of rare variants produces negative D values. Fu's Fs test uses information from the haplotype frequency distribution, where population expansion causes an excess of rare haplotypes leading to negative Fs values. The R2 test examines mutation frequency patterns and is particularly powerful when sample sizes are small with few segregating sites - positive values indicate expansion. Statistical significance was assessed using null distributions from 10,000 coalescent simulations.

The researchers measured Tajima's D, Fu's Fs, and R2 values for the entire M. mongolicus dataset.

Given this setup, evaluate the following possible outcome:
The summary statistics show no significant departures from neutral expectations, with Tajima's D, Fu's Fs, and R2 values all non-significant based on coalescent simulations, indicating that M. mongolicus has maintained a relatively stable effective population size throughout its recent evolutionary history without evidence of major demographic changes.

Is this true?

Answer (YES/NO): NO